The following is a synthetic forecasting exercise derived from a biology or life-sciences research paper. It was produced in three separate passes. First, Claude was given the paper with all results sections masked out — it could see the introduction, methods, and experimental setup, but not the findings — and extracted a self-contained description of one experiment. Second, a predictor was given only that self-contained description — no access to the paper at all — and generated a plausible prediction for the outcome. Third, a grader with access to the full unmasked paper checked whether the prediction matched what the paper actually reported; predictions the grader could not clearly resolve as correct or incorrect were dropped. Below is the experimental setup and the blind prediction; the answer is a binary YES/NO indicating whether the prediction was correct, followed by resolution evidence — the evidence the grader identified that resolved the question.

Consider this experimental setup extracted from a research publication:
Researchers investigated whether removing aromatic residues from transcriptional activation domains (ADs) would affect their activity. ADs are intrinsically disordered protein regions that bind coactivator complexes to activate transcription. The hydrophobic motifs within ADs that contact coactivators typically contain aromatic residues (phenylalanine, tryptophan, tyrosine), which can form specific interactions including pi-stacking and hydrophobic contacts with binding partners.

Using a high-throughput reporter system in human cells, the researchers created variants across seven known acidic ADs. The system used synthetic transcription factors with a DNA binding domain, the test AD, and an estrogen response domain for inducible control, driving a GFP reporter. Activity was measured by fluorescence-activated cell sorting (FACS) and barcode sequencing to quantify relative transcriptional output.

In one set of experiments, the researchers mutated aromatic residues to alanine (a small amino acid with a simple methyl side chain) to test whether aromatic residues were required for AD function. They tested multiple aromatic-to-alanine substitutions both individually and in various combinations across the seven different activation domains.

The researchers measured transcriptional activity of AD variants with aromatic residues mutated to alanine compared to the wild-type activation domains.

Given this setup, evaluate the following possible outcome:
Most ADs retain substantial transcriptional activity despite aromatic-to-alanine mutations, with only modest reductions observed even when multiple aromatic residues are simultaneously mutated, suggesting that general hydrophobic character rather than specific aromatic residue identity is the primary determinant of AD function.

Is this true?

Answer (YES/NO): NO